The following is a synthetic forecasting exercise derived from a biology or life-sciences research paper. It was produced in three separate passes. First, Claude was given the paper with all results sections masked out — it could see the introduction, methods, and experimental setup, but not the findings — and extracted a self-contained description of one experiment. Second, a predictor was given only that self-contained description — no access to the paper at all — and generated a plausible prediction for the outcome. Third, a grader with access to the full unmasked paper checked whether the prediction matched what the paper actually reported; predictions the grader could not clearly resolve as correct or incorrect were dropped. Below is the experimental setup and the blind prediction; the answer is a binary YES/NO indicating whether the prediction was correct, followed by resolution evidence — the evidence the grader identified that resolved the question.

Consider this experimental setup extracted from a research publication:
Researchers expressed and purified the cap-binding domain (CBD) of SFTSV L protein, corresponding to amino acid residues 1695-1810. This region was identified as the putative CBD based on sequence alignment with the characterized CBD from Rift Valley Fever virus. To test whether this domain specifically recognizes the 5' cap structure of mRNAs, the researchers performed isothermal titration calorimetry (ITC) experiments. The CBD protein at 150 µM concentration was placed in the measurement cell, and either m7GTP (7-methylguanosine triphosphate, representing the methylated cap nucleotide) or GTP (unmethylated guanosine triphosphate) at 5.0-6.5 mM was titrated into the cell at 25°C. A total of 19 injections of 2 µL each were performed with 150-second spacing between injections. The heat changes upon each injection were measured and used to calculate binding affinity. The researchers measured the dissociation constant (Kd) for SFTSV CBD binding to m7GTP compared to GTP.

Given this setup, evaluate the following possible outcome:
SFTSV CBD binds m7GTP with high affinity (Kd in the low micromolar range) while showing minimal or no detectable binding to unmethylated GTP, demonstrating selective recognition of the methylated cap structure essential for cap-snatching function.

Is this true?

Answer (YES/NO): NO